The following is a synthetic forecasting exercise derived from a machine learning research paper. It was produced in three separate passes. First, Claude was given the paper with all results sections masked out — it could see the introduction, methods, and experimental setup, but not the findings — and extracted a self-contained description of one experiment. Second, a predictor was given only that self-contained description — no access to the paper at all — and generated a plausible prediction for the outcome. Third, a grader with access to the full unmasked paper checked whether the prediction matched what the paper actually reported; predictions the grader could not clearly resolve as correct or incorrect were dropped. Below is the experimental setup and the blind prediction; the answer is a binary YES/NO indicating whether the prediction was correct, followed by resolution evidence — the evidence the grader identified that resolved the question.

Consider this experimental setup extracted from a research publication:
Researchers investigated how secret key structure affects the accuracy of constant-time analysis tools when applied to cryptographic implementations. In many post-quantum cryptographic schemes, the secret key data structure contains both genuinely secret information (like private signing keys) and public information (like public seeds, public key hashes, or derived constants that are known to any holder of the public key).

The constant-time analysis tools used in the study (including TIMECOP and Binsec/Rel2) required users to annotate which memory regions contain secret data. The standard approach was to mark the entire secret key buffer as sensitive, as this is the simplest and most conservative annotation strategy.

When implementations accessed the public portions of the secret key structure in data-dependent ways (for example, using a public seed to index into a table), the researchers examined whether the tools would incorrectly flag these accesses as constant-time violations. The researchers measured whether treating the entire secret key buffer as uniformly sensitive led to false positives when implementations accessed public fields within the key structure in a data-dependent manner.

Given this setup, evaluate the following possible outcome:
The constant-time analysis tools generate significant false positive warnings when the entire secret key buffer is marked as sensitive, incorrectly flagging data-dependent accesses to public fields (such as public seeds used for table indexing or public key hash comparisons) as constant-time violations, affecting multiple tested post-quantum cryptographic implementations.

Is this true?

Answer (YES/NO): YES